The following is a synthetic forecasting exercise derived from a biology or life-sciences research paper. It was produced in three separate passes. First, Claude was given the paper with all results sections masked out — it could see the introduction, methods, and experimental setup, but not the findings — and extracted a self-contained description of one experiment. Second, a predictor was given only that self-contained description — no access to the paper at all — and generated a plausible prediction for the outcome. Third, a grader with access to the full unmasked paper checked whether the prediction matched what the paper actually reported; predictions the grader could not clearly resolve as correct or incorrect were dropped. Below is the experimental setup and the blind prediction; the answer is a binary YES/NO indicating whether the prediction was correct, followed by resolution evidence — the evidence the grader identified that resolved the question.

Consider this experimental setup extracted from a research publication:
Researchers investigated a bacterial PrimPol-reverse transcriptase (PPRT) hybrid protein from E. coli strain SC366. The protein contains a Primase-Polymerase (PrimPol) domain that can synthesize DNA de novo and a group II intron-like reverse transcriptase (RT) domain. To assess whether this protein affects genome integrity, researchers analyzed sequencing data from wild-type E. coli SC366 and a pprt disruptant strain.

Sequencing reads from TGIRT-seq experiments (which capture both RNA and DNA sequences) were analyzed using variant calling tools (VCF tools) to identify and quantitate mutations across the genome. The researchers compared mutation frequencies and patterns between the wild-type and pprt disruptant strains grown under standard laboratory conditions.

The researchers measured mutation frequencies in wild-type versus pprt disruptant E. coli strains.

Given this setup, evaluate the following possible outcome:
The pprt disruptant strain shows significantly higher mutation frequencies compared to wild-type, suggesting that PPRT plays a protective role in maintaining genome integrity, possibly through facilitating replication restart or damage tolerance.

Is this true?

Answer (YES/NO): YES